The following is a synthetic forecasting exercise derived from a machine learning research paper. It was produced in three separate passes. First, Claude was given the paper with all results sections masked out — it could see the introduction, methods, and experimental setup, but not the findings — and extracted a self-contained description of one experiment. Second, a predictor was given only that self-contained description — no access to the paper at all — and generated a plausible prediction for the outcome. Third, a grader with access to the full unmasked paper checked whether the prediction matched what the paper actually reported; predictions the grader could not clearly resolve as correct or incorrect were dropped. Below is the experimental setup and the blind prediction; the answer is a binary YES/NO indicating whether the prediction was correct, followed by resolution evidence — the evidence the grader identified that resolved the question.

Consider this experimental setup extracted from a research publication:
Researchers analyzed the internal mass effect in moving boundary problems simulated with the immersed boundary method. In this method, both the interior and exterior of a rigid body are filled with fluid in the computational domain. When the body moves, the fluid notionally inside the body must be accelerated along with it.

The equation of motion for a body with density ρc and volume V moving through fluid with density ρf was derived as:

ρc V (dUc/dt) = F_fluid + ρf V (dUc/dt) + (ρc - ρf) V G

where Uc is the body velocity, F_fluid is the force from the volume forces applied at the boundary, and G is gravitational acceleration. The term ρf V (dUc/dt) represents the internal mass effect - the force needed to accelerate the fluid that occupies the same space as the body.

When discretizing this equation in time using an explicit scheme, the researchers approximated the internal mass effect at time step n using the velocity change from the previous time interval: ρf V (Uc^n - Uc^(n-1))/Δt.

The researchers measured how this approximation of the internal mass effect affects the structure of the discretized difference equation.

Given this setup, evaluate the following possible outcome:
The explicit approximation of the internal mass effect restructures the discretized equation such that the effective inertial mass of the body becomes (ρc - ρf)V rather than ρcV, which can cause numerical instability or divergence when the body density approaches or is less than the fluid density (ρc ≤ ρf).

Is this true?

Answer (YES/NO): NO